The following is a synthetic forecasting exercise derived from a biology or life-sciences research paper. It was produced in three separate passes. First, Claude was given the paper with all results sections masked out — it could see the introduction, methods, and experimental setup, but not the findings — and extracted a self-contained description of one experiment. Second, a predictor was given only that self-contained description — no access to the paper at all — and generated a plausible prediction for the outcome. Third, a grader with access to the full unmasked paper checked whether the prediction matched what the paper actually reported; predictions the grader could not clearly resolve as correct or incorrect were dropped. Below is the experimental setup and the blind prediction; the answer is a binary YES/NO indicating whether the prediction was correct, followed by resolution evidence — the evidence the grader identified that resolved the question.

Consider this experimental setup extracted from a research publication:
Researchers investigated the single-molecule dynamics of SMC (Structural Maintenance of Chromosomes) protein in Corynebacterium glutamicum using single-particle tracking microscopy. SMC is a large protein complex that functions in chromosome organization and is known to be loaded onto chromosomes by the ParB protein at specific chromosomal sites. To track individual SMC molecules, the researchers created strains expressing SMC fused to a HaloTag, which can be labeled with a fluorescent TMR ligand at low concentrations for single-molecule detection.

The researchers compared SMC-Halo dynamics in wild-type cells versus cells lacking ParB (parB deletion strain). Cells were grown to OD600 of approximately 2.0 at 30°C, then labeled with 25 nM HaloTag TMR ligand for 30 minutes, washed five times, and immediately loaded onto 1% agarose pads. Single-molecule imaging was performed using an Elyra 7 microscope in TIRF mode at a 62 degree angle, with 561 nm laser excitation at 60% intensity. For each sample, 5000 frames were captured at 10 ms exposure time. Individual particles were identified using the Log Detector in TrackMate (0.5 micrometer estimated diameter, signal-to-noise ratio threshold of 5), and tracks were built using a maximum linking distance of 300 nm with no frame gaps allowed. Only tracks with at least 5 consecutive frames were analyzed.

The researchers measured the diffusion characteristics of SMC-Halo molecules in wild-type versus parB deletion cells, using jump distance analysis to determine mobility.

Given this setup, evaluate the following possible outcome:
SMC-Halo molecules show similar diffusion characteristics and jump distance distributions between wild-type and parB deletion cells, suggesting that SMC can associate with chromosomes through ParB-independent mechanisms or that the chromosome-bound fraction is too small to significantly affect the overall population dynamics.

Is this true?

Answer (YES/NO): NO